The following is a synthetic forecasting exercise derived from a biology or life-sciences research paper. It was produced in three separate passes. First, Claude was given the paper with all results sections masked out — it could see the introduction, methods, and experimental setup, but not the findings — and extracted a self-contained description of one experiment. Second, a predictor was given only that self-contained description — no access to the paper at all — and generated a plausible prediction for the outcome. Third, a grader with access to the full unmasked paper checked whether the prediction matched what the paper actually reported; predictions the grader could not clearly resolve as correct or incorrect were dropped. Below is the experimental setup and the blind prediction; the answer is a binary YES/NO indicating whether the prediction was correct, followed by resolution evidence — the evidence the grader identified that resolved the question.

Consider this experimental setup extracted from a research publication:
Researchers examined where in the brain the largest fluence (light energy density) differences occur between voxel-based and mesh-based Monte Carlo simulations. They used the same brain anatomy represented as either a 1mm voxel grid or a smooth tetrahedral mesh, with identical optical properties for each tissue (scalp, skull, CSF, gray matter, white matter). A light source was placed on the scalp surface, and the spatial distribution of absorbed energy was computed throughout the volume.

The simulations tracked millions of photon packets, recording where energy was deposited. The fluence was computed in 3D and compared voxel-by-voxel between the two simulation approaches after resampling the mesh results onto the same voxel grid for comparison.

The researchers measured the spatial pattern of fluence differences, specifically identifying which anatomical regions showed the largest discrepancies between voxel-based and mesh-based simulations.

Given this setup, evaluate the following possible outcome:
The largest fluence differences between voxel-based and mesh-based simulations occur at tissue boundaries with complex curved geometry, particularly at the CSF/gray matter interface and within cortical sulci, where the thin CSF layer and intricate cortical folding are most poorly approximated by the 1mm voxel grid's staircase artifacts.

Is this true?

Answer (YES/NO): NO